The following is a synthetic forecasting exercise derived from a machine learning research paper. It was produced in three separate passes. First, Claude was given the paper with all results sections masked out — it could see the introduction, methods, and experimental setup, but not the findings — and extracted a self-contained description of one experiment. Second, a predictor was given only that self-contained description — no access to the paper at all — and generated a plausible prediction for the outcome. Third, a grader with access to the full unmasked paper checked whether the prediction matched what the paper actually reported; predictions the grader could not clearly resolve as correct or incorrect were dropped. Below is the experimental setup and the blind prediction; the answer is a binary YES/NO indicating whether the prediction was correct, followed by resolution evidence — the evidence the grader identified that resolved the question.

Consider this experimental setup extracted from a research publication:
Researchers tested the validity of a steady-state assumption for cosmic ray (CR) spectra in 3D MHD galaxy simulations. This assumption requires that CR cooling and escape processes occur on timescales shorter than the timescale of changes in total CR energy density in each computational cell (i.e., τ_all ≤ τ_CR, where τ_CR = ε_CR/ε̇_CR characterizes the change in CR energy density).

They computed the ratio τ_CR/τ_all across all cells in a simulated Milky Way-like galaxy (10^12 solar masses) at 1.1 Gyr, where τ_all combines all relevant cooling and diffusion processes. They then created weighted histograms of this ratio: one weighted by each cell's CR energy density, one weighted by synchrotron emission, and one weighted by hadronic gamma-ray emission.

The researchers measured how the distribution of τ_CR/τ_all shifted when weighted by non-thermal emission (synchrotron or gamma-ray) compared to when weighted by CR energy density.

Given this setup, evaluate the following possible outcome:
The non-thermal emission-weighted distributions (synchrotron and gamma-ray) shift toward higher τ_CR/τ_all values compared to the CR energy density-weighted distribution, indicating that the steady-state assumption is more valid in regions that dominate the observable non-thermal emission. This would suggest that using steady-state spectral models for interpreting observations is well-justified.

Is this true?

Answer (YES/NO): YES